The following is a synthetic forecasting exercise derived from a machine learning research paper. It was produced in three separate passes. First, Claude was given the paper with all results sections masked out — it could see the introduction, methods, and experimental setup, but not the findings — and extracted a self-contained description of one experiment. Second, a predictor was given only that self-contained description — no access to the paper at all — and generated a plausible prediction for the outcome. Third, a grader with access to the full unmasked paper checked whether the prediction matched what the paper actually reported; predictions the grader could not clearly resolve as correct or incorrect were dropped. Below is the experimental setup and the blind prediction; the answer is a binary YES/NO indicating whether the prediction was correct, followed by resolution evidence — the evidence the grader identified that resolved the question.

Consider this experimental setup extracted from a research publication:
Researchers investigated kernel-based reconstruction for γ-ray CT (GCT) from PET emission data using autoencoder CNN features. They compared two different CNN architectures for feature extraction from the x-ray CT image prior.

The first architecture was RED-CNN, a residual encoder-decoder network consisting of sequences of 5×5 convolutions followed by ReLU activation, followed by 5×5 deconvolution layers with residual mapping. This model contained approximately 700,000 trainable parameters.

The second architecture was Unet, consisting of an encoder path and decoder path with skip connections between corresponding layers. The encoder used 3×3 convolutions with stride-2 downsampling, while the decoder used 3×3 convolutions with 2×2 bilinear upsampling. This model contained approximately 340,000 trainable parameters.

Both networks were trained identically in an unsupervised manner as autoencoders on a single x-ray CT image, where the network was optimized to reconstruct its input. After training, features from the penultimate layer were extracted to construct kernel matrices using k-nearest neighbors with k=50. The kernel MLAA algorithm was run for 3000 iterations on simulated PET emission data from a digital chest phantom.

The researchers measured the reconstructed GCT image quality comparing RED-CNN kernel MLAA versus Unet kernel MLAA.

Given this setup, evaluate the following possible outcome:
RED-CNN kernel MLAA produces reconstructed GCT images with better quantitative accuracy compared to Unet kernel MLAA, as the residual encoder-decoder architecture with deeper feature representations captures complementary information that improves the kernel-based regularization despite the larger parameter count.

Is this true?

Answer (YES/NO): NO